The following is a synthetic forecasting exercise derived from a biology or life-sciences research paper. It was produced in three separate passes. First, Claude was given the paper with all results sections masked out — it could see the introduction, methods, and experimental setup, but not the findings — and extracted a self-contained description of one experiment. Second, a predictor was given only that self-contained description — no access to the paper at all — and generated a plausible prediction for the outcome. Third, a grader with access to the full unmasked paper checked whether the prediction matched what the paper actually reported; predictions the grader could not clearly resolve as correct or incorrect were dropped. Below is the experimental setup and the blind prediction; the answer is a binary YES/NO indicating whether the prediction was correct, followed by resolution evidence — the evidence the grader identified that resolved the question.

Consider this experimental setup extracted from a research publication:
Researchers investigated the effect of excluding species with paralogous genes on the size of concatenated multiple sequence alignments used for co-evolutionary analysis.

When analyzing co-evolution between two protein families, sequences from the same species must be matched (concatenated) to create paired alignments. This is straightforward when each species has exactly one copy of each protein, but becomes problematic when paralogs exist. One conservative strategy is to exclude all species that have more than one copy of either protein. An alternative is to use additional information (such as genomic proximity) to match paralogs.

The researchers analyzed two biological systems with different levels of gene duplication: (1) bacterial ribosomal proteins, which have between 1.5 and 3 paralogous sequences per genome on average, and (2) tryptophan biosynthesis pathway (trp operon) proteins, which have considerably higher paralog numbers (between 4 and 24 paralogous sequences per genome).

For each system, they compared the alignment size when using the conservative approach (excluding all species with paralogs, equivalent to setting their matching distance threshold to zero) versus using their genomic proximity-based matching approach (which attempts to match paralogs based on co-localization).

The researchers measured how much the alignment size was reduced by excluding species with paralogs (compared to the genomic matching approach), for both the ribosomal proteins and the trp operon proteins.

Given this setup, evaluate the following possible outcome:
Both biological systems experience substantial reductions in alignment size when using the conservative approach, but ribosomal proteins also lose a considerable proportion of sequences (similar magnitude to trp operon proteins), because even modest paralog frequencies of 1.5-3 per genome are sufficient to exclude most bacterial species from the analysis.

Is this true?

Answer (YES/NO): NO